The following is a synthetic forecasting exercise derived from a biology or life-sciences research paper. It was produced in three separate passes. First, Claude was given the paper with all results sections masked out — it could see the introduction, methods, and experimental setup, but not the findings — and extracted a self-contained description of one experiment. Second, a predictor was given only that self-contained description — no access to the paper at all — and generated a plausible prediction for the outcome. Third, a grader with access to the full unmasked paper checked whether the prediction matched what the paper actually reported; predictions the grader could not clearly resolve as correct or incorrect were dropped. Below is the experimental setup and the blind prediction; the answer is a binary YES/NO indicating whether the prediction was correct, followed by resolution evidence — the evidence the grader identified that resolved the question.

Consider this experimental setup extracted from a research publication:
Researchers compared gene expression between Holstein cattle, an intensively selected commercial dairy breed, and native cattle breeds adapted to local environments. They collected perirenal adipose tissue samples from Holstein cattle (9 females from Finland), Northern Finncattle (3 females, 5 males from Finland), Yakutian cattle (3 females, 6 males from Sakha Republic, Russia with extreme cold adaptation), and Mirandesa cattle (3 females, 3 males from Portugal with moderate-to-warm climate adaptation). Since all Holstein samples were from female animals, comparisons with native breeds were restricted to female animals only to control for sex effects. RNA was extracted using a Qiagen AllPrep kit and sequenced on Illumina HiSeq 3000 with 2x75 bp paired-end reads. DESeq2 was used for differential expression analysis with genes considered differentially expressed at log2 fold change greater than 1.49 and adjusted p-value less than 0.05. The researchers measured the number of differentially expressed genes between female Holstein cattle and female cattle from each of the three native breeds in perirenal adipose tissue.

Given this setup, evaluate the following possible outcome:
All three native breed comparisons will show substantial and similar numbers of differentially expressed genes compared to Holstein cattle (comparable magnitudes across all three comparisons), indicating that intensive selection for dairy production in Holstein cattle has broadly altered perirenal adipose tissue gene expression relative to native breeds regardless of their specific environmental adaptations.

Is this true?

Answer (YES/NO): NO